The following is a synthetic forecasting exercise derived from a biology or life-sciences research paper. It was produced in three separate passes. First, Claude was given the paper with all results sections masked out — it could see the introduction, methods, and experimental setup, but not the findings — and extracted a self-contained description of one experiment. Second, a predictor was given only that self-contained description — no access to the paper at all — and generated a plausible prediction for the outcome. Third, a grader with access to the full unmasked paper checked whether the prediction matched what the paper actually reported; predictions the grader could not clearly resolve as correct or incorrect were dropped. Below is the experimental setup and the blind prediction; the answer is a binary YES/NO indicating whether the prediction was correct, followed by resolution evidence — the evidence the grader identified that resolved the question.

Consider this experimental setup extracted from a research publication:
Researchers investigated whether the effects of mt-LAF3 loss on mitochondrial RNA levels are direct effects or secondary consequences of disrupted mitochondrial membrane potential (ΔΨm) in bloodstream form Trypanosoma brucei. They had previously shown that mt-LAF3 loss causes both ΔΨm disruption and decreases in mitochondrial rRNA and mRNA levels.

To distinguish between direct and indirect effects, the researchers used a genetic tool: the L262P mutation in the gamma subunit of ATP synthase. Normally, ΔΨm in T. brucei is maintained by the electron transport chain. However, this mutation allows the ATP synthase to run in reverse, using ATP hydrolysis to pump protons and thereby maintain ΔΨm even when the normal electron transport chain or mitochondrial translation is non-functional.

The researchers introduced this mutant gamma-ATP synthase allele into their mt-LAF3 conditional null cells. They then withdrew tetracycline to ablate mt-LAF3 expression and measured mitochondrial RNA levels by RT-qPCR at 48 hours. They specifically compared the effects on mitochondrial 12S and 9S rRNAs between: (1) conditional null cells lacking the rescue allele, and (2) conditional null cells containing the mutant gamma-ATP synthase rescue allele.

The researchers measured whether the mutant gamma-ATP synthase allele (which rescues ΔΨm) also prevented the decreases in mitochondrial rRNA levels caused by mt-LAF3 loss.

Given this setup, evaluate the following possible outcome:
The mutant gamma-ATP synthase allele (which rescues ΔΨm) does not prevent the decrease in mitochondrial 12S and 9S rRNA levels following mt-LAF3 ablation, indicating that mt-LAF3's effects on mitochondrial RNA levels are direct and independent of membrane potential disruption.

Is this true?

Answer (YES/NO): NO